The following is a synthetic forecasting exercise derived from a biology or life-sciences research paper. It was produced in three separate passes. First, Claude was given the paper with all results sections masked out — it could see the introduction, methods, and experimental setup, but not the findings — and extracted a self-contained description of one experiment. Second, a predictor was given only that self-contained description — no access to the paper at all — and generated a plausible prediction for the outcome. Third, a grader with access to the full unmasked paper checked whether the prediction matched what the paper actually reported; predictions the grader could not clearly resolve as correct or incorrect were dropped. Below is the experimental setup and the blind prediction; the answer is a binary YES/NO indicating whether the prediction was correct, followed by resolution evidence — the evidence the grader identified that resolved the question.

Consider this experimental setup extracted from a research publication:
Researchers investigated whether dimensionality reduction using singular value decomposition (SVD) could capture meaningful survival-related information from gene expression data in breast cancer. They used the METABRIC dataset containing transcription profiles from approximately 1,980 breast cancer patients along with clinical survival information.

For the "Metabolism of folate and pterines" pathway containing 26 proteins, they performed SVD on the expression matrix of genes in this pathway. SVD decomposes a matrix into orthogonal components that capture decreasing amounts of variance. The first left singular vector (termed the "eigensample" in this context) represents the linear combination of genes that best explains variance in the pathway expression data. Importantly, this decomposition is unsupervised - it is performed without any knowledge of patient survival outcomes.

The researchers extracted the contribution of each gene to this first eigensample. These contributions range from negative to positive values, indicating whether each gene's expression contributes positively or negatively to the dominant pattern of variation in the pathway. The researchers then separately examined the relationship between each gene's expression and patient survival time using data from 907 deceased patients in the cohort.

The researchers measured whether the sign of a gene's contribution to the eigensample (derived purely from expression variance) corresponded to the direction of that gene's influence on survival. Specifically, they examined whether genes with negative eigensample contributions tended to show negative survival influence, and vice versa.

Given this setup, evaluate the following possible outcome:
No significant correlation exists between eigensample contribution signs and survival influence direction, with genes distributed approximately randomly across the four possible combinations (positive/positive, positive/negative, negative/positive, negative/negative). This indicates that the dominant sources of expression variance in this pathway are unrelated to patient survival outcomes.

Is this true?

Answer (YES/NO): NO